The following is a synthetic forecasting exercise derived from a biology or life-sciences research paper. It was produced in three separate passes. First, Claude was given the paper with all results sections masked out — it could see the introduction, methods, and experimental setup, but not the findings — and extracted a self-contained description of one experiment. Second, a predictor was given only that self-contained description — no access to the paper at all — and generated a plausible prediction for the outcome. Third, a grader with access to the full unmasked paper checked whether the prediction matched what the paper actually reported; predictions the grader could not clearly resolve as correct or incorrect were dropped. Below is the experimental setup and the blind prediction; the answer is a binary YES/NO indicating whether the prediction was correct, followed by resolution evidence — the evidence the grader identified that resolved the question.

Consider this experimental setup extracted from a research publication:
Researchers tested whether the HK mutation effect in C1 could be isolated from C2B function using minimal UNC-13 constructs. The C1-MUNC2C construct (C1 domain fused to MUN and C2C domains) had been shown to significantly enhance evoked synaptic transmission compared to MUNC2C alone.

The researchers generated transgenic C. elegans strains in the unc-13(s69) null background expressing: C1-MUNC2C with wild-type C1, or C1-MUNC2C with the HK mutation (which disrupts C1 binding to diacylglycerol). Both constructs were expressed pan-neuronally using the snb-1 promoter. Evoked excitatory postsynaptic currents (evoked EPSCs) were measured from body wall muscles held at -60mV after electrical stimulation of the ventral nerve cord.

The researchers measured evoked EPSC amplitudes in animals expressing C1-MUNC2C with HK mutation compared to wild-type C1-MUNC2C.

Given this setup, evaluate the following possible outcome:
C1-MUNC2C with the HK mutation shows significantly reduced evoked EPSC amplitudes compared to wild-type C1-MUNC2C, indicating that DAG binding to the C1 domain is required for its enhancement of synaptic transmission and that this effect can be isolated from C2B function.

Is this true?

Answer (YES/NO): YES